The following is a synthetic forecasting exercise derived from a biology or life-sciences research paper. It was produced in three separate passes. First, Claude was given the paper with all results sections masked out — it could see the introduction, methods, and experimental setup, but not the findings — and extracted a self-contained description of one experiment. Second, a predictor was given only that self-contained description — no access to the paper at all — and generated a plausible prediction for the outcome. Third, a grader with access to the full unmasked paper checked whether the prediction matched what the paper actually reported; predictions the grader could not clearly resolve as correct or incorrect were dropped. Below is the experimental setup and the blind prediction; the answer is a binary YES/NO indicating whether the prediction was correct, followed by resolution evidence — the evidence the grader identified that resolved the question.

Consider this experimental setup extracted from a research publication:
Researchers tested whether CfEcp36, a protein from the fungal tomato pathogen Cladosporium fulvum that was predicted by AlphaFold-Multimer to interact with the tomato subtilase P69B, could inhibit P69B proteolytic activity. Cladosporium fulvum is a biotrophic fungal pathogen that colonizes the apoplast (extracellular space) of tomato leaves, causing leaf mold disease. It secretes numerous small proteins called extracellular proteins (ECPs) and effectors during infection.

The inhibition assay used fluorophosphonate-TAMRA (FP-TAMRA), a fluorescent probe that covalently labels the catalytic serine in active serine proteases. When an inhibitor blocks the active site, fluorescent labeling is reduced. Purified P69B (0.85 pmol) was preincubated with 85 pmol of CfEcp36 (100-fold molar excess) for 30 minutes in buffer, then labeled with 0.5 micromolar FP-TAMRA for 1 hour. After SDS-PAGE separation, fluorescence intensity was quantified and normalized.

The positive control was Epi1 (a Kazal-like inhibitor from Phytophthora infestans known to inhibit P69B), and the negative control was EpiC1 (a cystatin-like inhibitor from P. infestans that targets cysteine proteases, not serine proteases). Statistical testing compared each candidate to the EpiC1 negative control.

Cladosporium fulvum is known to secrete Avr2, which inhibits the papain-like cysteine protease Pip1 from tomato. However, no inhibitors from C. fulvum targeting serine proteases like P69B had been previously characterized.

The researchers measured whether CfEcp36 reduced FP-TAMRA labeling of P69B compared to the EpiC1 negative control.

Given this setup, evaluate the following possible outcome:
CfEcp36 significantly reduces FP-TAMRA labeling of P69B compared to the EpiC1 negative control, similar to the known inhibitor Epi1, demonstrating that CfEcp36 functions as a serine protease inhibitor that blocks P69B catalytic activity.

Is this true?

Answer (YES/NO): YES